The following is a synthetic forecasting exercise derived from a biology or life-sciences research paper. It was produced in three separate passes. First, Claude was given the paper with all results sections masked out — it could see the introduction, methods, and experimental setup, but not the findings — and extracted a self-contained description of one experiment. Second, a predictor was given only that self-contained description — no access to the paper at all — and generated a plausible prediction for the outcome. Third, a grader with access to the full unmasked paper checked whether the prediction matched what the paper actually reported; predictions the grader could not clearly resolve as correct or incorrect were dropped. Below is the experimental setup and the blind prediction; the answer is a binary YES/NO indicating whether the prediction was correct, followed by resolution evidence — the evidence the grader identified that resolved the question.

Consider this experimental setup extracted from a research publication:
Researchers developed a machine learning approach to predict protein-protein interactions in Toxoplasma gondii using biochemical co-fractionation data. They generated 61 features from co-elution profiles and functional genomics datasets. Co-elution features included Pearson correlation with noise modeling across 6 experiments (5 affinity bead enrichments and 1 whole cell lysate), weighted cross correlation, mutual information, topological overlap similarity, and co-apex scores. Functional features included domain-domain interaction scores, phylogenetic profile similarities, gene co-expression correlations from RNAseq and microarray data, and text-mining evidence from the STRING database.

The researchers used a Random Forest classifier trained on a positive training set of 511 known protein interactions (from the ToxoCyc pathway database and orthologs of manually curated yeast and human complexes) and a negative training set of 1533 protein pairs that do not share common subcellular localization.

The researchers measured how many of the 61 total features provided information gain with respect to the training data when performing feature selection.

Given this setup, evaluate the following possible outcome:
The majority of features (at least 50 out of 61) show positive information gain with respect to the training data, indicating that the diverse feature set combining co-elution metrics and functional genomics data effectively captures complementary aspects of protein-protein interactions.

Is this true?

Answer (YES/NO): NO